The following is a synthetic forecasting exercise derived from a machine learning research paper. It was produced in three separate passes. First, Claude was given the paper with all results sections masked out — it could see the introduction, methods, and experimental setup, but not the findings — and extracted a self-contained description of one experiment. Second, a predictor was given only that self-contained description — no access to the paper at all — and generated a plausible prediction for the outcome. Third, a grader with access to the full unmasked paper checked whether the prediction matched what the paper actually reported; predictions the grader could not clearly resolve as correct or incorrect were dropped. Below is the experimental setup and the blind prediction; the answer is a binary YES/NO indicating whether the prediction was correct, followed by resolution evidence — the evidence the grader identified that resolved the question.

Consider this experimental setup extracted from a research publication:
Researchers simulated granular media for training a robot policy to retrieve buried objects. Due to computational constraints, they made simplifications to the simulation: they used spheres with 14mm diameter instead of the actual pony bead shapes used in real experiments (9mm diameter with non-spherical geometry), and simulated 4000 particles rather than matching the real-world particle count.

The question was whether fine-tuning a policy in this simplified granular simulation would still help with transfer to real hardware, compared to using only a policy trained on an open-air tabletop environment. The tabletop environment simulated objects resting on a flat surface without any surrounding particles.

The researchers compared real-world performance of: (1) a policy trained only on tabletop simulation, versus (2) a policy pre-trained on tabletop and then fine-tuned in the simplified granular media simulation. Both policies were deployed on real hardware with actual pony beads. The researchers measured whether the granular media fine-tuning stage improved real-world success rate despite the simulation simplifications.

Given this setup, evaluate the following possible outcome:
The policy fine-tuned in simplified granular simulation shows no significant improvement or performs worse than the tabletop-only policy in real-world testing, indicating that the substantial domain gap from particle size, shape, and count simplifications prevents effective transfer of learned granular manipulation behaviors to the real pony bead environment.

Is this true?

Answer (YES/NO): NO